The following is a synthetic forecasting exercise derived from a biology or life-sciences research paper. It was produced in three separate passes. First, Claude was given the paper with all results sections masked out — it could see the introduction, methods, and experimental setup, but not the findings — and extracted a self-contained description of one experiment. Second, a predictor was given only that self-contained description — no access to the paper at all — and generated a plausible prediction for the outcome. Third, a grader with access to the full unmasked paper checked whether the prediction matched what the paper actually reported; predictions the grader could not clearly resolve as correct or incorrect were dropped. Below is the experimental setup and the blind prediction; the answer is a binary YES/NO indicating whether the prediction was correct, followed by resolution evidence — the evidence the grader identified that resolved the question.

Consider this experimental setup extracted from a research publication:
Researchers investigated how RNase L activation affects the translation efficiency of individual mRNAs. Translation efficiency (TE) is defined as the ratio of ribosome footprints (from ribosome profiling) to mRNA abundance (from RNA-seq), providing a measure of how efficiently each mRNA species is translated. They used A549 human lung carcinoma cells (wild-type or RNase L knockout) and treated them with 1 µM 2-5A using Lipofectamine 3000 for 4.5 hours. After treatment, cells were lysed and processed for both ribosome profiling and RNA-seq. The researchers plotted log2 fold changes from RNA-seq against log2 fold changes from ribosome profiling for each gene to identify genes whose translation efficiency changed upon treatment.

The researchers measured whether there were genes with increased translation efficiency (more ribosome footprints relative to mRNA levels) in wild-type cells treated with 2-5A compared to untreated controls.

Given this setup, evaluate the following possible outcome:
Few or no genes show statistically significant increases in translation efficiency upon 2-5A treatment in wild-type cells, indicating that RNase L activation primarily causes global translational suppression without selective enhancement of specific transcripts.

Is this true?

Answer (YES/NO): NO